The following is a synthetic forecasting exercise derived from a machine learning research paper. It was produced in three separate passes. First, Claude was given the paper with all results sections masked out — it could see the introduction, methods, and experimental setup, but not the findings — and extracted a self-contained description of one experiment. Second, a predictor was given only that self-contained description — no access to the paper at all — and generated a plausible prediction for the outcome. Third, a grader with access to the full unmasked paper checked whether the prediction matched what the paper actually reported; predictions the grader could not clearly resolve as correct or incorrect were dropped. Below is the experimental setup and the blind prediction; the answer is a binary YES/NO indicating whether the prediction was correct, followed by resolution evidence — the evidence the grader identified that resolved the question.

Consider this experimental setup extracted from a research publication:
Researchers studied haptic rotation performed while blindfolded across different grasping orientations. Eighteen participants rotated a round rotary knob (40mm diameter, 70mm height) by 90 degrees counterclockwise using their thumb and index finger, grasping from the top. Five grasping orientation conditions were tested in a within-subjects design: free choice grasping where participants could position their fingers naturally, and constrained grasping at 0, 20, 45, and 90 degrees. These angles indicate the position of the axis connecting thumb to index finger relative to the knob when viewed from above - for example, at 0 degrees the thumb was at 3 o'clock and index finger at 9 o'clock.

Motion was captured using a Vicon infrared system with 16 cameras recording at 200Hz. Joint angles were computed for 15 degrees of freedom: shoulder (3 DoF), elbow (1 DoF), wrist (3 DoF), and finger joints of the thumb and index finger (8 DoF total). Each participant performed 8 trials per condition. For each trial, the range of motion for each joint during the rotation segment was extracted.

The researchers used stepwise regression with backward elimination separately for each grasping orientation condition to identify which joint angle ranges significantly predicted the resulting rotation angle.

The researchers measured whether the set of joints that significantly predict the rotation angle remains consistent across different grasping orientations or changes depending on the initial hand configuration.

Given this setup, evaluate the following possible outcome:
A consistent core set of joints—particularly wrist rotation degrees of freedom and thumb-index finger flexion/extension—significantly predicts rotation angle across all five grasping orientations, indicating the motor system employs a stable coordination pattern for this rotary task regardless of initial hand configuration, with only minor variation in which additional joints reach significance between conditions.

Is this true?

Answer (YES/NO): NO